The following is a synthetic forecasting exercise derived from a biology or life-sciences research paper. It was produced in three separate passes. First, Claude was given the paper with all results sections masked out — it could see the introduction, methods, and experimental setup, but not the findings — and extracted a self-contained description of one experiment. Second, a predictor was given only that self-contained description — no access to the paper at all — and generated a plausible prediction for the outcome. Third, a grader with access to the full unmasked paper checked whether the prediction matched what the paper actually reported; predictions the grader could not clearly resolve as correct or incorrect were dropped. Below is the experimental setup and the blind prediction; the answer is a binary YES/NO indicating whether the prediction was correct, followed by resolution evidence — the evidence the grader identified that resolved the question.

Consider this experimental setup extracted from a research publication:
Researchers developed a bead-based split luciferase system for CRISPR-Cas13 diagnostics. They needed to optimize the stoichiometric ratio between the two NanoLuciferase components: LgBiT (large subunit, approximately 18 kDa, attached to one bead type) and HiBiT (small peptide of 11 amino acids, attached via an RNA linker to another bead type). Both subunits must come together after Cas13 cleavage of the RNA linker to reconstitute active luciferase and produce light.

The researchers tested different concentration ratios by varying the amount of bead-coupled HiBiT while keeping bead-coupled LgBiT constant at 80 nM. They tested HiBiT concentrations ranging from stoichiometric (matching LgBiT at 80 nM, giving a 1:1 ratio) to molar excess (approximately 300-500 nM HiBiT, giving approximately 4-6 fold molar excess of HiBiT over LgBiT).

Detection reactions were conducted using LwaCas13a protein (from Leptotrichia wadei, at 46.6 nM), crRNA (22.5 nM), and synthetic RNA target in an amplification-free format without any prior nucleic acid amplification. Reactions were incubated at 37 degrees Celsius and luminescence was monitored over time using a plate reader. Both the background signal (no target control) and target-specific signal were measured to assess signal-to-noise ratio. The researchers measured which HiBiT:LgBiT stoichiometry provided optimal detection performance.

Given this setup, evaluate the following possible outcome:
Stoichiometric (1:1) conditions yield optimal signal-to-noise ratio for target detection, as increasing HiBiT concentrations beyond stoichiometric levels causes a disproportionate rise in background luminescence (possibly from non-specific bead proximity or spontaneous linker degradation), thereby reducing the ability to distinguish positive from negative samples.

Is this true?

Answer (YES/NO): NO